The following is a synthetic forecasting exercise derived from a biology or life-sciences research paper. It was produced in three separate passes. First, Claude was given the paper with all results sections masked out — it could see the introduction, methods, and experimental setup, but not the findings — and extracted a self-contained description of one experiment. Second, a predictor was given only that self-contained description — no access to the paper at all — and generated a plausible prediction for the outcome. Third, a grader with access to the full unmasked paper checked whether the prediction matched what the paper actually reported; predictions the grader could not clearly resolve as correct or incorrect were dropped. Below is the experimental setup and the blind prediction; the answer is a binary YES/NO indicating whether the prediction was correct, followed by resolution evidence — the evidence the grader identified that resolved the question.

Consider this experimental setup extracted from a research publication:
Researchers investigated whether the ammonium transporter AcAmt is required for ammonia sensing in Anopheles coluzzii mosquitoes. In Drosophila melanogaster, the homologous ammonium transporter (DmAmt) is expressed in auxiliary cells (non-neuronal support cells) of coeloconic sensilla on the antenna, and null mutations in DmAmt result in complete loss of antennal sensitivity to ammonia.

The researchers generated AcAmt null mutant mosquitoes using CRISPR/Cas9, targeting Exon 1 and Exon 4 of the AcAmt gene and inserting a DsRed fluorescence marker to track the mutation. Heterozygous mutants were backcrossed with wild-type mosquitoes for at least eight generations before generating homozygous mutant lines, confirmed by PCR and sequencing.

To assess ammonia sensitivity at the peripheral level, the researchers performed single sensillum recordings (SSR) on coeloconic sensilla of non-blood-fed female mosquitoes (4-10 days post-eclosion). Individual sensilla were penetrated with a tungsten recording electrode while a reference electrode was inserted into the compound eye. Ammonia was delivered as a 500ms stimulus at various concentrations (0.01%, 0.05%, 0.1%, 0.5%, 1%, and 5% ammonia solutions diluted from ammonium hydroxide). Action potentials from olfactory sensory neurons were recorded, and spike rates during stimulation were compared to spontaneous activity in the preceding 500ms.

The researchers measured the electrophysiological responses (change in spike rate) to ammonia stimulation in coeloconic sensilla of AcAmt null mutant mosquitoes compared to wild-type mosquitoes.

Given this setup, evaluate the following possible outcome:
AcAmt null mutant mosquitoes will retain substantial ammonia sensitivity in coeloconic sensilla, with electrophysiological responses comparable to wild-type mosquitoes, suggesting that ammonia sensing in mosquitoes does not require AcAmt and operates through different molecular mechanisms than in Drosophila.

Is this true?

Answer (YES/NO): YES